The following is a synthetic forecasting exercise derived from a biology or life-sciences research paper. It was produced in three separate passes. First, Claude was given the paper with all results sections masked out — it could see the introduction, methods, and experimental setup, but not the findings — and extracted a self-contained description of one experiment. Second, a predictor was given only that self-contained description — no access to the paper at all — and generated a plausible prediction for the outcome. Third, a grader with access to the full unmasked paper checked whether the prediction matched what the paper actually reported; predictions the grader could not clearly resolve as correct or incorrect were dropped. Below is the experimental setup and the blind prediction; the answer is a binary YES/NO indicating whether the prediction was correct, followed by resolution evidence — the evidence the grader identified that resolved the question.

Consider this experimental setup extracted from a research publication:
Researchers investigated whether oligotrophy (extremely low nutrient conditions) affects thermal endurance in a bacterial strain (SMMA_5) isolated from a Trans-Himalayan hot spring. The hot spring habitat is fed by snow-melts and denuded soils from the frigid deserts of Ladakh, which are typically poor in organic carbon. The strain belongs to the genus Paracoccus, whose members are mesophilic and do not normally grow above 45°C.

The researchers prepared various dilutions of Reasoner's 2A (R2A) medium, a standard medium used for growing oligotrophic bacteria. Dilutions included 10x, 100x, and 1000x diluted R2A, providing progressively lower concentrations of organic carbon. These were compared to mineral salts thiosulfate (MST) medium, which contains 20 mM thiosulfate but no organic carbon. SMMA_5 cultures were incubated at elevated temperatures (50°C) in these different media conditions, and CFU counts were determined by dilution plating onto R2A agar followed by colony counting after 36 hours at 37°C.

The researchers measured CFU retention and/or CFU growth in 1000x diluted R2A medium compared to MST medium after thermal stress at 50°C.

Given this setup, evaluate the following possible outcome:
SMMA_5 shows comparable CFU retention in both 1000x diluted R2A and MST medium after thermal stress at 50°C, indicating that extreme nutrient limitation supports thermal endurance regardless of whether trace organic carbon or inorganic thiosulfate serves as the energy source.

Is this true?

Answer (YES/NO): NO